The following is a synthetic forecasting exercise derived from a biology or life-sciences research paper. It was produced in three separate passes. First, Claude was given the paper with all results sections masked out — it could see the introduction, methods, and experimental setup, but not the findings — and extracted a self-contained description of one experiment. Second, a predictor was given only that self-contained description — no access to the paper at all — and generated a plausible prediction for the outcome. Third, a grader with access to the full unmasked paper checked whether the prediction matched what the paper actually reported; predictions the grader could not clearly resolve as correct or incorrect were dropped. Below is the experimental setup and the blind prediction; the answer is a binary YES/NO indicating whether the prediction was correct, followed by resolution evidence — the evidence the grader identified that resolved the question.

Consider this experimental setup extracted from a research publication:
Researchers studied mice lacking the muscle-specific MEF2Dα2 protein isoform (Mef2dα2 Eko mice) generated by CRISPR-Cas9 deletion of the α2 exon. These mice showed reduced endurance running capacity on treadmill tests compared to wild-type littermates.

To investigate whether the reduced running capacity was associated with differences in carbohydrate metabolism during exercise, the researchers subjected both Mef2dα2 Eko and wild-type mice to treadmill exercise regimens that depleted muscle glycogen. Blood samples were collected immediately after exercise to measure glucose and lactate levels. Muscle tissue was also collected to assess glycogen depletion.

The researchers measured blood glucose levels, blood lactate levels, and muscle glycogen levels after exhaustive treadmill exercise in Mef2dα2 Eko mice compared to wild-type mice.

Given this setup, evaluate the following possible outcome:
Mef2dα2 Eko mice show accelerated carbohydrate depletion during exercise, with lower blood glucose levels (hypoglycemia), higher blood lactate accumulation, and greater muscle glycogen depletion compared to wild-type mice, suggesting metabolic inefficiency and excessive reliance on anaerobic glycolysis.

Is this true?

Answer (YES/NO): NO